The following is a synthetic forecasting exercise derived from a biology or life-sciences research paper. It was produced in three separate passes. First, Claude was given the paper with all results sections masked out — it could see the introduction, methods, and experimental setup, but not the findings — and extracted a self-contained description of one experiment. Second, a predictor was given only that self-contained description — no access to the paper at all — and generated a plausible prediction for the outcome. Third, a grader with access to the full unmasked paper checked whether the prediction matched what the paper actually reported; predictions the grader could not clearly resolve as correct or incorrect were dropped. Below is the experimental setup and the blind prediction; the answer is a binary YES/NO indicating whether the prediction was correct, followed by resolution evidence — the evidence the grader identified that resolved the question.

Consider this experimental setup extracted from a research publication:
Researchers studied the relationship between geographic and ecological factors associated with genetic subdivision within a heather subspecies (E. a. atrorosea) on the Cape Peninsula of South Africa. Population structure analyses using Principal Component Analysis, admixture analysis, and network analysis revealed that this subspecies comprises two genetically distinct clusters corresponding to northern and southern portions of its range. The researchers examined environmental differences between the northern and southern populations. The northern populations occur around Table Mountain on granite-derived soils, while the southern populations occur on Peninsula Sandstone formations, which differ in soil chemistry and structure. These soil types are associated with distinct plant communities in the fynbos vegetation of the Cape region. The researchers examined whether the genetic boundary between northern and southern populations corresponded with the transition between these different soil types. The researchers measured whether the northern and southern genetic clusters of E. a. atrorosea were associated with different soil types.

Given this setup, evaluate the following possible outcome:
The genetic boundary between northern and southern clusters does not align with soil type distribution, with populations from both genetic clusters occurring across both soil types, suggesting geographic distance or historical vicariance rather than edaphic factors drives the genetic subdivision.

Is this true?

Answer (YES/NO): NO